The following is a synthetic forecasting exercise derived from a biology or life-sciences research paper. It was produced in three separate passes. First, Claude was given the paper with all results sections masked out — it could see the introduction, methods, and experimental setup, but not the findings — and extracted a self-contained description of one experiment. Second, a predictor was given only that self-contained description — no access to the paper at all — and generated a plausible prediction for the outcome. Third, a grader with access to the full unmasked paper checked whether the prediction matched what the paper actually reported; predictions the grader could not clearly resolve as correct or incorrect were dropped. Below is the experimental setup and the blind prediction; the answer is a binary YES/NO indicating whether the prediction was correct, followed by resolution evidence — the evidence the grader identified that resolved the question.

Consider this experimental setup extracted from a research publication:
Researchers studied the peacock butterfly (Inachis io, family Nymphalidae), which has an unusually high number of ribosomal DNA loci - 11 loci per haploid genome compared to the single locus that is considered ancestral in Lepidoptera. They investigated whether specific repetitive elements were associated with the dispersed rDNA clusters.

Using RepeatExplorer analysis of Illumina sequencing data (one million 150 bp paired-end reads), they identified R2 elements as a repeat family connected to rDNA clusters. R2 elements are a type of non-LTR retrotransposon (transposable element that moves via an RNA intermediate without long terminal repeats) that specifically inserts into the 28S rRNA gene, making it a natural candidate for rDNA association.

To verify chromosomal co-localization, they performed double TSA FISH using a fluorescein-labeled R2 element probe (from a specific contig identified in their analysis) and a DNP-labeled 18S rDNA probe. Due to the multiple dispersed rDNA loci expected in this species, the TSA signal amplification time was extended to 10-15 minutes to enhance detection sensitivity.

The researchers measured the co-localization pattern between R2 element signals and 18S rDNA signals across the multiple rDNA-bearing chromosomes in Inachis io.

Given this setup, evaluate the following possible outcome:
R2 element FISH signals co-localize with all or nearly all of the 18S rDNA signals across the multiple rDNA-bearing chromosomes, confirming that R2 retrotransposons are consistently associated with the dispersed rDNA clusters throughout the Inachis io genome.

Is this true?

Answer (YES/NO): YES